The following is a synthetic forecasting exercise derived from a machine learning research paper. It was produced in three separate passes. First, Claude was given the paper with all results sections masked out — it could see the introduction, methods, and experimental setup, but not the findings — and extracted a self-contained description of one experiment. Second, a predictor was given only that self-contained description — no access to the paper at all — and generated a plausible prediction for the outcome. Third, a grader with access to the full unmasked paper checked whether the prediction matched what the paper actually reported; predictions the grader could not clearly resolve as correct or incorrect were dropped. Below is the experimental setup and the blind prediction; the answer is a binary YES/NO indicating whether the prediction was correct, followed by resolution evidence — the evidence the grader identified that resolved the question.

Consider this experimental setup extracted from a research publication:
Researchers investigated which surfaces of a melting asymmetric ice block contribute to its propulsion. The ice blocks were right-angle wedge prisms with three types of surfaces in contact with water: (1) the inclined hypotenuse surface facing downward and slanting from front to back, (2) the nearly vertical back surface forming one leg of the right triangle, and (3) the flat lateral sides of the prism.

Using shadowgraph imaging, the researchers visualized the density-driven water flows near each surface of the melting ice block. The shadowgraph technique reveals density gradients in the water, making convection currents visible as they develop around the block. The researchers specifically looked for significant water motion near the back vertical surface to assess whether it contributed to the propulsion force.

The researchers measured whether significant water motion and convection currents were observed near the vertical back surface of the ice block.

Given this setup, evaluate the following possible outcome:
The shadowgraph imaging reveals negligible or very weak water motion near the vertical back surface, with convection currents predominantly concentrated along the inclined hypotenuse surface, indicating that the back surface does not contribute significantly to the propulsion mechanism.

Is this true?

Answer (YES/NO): YES